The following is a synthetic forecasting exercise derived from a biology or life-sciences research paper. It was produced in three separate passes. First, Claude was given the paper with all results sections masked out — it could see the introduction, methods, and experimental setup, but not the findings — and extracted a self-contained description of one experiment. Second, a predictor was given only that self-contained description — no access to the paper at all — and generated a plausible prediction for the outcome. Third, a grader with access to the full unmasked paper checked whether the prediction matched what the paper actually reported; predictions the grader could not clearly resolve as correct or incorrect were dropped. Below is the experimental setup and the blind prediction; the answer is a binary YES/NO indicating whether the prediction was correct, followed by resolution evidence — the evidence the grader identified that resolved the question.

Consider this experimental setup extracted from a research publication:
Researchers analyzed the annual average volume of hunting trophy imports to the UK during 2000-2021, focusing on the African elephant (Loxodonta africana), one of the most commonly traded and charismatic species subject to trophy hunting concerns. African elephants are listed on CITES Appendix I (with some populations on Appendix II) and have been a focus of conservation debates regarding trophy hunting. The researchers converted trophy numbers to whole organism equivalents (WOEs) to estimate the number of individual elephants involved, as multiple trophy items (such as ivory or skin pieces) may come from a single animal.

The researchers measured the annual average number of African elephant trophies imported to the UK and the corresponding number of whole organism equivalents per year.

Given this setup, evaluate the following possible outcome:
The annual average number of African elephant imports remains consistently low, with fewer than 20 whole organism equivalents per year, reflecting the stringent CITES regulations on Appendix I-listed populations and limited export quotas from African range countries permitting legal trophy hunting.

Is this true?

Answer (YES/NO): YES